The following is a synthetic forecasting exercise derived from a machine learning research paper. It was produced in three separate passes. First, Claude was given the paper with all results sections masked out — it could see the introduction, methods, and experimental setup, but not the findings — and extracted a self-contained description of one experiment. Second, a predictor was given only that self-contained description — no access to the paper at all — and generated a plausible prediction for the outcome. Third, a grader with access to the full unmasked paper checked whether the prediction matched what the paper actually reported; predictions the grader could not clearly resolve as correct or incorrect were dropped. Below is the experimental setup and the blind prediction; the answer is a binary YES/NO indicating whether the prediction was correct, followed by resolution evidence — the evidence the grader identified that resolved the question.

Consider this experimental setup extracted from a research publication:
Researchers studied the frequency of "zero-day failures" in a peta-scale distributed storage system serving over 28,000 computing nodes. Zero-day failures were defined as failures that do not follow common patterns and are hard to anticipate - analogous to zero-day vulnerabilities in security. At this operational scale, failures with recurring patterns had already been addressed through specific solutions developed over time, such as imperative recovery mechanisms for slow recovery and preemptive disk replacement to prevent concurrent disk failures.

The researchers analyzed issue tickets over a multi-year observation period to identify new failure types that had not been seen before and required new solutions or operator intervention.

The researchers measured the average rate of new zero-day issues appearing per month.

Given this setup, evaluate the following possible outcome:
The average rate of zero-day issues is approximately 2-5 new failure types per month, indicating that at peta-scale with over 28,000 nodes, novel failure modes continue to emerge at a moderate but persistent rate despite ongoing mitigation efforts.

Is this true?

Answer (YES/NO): YES